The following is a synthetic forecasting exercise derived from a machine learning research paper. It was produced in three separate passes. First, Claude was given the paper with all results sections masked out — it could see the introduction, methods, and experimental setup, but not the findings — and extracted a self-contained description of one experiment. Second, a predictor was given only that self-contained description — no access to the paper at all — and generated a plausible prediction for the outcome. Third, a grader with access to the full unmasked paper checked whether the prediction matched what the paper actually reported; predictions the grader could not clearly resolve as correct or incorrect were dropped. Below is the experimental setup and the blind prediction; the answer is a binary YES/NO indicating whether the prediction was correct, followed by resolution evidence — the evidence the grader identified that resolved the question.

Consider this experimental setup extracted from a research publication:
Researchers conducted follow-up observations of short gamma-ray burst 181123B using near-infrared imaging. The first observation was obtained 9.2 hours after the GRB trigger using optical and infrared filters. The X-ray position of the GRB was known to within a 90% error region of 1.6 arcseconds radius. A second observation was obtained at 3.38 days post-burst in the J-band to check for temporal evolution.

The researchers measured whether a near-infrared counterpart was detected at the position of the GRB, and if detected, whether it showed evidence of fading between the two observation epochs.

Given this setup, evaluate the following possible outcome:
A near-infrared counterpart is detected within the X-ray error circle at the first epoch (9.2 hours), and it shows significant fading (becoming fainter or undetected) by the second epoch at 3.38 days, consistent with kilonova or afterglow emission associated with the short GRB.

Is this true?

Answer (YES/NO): NO